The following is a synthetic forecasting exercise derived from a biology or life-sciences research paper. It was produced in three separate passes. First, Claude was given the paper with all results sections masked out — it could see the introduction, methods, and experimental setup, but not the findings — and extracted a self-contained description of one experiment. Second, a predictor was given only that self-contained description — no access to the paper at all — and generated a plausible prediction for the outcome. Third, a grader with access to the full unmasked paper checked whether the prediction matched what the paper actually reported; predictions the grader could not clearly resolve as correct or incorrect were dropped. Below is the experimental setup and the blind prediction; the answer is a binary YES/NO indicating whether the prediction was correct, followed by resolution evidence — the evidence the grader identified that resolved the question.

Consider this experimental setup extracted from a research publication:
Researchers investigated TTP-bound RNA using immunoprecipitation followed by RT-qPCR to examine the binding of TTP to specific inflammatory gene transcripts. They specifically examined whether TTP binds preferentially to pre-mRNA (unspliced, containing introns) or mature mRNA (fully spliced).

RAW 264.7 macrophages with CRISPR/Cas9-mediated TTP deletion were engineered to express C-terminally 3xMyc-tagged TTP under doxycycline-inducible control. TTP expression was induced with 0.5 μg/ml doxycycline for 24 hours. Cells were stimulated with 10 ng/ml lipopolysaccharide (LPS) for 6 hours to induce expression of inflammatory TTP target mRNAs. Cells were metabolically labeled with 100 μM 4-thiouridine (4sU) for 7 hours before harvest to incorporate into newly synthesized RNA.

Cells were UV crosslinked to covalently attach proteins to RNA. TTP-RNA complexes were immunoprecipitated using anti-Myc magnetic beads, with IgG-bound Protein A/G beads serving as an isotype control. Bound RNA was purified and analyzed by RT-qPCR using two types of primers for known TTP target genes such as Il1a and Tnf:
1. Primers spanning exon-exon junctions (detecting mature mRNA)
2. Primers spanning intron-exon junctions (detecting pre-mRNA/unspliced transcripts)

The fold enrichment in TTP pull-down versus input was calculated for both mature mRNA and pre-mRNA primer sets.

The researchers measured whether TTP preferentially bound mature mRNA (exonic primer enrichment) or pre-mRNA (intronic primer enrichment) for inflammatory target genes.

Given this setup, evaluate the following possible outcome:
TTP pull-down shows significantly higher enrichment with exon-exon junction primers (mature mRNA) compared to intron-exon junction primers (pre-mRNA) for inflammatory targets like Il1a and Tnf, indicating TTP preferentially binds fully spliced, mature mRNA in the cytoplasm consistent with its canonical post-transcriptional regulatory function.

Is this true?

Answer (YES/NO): NO